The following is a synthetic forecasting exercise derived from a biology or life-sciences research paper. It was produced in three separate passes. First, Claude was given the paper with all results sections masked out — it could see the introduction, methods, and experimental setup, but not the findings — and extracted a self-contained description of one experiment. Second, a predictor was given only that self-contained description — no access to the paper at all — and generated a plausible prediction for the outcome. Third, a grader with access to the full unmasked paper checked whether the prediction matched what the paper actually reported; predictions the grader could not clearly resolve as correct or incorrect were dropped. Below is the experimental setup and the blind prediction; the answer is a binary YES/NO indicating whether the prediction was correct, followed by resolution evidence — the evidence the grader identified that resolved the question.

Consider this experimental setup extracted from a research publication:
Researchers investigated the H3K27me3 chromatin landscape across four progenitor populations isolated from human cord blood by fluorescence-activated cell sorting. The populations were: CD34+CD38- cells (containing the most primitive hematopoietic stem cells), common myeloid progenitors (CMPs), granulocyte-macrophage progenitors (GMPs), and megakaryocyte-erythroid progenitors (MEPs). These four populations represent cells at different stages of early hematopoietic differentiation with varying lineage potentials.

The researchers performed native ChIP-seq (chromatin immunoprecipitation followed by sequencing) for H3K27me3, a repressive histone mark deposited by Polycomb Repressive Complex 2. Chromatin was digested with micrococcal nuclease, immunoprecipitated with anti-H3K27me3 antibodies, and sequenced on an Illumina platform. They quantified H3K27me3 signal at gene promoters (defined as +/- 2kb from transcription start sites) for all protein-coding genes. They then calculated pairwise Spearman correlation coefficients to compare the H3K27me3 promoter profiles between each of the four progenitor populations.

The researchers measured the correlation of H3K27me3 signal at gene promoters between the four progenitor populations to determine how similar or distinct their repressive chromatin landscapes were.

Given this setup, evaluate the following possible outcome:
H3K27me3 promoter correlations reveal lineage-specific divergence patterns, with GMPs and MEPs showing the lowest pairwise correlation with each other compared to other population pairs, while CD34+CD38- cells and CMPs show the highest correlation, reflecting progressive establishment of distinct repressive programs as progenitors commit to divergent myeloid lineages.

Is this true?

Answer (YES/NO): NO